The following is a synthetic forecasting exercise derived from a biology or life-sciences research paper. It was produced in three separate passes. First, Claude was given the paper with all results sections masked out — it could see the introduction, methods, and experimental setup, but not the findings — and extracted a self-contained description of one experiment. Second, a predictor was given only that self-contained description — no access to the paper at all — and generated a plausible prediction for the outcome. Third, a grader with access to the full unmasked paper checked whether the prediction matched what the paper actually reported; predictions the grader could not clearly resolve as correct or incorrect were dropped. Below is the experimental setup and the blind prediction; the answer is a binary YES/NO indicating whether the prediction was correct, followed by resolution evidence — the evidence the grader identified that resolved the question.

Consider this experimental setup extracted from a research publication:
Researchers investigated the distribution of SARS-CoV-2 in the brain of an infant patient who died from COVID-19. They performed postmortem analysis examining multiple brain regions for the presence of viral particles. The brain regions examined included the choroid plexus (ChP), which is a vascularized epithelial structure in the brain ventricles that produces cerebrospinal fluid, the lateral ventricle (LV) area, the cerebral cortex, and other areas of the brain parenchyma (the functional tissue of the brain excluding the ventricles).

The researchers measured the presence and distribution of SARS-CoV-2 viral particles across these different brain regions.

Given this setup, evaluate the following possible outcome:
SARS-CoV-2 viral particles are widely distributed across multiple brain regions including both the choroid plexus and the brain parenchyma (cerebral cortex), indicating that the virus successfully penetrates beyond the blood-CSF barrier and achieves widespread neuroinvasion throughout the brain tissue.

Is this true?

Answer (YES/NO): NO